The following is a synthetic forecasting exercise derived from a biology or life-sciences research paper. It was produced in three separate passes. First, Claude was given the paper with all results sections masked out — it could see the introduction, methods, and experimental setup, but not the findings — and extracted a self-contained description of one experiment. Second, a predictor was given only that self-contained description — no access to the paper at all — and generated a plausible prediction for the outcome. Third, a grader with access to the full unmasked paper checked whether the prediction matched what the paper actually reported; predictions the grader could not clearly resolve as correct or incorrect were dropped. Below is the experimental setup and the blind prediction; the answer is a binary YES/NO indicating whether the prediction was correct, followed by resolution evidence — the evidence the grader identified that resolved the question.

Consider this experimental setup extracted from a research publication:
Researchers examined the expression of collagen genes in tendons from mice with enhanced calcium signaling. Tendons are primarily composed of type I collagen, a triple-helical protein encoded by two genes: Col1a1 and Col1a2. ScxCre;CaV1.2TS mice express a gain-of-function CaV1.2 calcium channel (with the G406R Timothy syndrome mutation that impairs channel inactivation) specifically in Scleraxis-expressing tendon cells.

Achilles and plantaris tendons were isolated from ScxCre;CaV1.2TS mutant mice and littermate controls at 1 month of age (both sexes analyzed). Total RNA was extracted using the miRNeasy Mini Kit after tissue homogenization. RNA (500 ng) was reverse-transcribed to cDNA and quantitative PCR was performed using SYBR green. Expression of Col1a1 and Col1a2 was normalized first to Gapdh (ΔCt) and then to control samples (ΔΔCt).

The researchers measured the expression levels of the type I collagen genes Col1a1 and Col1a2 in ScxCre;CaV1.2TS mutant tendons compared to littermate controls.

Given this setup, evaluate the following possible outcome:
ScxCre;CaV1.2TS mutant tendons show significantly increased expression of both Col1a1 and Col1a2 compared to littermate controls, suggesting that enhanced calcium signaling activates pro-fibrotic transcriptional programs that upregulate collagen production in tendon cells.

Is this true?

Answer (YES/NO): NO